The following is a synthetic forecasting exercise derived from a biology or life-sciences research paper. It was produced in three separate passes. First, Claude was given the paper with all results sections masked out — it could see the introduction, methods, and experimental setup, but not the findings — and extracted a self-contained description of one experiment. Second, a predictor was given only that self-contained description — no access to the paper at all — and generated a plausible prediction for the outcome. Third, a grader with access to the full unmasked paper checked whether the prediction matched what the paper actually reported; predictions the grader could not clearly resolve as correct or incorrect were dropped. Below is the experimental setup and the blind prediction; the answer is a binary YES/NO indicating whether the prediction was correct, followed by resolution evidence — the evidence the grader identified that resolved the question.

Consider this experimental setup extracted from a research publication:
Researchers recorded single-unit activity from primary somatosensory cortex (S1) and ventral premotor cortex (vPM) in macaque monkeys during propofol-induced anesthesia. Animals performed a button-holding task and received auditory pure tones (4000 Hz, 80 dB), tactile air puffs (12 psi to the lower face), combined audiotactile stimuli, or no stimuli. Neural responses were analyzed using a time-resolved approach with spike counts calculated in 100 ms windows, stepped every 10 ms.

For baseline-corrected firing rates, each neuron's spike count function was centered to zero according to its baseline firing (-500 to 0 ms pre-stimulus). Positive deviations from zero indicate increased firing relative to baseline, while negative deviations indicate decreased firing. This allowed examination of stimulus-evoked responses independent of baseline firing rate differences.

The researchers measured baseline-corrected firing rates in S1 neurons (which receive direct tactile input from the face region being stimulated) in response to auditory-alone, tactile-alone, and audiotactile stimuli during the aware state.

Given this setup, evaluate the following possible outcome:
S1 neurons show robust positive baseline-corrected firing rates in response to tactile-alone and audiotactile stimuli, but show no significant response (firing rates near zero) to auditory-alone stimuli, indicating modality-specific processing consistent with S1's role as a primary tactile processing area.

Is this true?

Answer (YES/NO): YES